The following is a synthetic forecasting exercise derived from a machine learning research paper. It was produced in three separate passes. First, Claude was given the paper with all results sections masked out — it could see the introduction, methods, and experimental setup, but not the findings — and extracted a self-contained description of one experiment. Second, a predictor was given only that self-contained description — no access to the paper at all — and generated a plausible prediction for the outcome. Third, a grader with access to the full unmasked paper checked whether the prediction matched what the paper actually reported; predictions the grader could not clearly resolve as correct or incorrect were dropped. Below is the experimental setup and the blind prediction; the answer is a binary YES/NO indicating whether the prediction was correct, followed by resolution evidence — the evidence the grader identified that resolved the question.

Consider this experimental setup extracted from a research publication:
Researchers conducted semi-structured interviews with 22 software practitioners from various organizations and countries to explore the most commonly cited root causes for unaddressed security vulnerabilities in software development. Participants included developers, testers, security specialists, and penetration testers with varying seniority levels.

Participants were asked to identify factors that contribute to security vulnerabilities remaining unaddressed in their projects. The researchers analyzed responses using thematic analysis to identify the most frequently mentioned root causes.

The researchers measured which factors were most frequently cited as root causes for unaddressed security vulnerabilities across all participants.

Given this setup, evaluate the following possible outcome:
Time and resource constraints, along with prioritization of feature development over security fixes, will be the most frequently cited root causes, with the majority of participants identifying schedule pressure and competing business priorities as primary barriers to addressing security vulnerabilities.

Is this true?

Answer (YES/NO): YES